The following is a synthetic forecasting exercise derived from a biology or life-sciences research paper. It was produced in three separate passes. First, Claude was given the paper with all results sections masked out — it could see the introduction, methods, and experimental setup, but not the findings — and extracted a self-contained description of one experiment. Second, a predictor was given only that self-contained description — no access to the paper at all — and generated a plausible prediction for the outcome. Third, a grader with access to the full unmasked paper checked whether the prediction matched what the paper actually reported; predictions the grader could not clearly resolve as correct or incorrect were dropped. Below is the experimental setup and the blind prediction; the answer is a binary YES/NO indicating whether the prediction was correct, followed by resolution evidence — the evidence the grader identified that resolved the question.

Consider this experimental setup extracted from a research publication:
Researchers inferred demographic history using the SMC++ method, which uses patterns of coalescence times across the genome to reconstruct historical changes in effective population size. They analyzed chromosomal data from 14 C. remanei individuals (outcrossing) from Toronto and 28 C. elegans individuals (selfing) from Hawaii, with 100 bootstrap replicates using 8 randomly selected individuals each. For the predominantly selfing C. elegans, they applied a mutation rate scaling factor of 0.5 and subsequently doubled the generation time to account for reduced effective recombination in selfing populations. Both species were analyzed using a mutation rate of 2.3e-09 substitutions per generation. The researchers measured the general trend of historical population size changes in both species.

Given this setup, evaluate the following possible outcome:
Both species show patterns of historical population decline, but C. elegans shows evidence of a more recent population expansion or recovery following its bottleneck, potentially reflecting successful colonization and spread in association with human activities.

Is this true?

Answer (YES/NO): NO